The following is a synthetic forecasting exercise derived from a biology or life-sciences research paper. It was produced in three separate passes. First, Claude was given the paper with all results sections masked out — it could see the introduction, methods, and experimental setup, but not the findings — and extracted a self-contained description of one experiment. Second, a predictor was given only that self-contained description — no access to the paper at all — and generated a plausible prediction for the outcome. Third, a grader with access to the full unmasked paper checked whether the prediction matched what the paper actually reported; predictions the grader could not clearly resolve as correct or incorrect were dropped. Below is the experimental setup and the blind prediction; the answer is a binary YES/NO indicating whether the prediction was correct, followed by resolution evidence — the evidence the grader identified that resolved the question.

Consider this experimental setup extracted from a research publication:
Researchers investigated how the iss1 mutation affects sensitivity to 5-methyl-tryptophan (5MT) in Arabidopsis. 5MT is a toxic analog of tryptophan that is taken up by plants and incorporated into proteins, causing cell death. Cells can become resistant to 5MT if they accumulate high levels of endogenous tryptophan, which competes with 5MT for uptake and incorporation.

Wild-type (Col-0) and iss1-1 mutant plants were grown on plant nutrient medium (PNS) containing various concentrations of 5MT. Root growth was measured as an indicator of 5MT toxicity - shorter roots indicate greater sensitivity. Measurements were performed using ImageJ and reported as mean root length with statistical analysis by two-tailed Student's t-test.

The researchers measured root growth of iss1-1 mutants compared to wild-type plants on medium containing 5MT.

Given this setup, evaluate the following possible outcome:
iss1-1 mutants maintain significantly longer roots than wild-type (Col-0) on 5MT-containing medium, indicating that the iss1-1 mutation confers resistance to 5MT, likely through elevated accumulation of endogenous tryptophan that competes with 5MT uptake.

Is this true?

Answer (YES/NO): NO